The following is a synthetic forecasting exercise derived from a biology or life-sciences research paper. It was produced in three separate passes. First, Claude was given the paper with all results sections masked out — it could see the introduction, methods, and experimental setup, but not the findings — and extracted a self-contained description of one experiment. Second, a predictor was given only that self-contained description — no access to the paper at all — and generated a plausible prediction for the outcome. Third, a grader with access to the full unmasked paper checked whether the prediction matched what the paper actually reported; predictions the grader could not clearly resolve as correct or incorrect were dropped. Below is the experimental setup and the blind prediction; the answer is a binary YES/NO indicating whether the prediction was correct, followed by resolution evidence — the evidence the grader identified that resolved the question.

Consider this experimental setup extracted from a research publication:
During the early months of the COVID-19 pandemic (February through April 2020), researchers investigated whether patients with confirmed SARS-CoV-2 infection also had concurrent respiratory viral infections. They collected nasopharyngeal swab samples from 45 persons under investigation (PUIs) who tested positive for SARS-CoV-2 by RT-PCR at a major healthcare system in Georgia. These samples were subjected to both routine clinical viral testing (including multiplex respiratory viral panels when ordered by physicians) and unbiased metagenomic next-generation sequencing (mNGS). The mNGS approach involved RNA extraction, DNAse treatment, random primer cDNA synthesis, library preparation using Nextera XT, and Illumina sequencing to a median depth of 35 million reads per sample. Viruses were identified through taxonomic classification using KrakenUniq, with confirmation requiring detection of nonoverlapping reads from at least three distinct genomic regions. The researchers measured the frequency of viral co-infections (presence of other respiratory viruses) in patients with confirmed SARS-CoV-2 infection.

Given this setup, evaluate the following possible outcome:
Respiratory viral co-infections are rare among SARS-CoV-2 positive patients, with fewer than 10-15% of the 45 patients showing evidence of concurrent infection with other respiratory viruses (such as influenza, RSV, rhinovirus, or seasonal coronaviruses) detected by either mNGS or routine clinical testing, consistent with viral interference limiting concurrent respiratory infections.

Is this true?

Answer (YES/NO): YES